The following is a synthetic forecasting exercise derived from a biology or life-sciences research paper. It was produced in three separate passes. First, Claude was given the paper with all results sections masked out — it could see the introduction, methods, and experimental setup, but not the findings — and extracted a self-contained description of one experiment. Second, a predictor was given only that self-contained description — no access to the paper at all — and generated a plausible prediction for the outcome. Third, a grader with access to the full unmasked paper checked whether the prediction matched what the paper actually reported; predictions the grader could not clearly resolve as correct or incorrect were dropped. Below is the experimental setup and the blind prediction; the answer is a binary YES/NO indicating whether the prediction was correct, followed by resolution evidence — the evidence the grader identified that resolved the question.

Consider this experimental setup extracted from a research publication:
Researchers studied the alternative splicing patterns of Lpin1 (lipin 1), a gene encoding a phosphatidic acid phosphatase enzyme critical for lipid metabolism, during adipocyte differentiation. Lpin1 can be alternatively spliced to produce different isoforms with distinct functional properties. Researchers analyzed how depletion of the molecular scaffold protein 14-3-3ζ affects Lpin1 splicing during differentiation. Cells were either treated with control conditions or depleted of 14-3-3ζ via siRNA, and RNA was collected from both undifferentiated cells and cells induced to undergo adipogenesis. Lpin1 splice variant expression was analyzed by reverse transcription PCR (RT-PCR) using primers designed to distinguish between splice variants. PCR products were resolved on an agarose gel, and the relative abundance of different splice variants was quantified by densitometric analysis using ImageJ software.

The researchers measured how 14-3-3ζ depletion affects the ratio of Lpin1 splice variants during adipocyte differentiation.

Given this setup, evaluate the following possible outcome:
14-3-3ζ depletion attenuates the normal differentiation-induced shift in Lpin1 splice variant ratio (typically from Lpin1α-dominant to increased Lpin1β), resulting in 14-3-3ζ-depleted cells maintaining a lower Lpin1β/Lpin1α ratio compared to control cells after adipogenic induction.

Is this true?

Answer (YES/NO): NO